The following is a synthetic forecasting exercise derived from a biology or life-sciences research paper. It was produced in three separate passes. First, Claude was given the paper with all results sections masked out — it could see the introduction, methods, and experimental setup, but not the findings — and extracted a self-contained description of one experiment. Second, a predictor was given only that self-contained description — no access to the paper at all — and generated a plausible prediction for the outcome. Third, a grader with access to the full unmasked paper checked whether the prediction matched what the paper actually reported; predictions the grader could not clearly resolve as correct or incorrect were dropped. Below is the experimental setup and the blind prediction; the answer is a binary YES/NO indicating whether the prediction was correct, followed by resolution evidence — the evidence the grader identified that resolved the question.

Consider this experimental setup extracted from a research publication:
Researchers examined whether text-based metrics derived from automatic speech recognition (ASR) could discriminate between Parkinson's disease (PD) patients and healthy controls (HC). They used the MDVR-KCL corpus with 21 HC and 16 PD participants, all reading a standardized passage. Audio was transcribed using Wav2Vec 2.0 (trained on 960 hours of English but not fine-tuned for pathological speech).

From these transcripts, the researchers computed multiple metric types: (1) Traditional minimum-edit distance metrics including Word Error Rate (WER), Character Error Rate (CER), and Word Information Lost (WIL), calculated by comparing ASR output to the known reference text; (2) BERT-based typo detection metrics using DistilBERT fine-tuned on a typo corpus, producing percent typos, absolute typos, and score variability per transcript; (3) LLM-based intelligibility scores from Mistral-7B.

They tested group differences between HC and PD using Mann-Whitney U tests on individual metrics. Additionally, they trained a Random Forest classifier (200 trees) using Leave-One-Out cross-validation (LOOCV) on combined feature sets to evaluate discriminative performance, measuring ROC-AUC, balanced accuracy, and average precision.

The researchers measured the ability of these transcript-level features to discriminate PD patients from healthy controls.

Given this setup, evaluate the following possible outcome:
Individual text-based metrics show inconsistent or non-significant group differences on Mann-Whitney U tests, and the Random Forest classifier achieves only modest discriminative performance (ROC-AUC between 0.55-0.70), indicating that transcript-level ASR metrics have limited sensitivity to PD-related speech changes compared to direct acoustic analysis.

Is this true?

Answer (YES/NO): YES